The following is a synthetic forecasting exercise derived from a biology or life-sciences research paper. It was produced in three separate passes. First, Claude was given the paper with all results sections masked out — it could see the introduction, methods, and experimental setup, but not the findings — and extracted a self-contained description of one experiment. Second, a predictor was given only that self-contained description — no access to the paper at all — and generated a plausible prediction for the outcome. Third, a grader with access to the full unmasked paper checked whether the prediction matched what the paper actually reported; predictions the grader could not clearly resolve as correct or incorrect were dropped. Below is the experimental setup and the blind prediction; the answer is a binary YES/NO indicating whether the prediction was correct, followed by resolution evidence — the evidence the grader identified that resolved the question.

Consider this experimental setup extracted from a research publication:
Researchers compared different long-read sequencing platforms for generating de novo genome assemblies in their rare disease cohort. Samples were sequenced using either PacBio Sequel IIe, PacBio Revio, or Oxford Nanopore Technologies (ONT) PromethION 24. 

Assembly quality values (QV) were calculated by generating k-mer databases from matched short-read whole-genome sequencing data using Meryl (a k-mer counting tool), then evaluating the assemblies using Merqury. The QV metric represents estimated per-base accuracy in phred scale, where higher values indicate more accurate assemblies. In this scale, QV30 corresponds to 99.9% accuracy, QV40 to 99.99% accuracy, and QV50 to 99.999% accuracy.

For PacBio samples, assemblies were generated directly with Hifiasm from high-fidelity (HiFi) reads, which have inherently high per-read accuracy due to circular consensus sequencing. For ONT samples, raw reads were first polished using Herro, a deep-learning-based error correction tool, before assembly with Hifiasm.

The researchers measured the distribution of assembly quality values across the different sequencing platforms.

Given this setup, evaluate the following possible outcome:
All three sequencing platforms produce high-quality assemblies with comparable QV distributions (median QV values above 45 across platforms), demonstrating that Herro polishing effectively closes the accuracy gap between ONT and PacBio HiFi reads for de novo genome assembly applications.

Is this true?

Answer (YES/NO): NO